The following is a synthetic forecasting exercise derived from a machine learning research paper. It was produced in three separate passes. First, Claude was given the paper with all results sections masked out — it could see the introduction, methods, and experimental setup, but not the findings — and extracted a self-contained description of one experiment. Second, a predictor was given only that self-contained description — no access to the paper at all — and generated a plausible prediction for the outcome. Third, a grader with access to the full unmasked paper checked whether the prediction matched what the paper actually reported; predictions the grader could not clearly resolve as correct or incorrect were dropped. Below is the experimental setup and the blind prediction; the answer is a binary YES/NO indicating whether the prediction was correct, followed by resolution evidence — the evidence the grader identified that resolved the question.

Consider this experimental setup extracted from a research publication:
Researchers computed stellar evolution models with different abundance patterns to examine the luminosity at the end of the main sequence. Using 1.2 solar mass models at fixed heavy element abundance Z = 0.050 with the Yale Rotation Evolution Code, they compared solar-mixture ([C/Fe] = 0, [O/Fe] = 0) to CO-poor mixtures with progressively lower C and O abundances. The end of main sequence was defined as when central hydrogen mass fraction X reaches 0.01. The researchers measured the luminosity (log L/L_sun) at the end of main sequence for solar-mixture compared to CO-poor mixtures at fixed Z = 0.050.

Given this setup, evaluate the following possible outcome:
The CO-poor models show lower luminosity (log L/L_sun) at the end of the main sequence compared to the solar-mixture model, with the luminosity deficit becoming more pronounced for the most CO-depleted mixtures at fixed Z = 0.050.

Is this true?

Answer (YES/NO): YES